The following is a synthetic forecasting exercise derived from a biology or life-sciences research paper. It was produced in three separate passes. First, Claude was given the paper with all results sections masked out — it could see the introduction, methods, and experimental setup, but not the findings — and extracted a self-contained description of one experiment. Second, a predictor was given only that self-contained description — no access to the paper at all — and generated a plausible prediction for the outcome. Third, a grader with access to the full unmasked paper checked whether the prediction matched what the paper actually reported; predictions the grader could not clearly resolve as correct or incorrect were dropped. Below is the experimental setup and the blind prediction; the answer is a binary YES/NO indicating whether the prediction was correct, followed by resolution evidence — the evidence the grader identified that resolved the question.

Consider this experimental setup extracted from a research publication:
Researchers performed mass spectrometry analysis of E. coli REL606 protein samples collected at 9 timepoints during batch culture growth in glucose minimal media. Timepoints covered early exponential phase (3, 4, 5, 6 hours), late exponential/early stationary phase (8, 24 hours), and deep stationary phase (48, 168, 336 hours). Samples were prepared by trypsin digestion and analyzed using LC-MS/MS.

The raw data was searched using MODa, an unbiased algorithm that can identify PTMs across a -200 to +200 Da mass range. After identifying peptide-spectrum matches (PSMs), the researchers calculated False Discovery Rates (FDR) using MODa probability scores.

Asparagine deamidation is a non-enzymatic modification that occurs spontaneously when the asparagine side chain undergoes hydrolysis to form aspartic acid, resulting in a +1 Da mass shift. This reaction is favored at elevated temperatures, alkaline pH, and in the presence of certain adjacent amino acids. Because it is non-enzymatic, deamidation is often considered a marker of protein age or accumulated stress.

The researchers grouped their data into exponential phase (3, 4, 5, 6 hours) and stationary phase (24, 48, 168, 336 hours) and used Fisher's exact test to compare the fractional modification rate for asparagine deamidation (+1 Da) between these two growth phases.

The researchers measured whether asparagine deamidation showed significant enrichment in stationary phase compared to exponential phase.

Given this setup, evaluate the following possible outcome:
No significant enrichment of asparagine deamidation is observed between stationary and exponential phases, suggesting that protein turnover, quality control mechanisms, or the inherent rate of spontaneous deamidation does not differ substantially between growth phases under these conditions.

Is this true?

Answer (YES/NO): NO